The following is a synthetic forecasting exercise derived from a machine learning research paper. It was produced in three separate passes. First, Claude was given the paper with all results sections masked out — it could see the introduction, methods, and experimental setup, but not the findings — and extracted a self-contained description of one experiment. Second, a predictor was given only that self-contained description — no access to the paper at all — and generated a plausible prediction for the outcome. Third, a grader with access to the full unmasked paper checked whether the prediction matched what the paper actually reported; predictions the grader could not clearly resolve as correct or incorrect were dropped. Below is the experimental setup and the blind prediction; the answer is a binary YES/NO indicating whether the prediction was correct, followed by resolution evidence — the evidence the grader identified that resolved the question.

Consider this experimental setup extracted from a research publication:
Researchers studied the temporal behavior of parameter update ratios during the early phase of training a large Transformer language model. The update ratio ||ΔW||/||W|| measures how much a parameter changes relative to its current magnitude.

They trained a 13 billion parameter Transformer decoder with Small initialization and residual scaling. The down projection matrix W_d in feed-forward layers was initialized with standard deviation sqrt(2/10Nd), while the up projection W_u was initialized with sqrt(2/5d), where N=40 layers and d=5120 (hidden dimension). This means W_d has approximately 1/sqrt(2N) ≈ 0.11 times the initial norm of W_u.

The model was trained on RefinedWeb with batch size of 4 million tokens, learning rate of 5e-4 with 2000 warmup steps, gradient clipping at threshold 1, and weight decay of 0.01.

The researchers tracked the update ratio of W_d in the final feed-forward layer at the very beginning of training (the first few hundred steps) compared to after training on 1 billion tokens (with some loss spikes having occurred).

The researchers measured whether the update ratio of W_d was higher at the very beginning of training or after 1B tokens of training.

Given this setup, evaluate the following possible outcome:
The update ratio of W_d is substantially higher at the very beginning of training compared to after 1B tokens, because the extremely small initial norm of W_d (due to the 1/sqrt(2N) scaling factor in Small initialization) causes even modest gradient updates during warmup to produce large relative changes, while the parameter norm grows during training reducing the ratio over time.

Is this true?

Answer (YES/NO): YES